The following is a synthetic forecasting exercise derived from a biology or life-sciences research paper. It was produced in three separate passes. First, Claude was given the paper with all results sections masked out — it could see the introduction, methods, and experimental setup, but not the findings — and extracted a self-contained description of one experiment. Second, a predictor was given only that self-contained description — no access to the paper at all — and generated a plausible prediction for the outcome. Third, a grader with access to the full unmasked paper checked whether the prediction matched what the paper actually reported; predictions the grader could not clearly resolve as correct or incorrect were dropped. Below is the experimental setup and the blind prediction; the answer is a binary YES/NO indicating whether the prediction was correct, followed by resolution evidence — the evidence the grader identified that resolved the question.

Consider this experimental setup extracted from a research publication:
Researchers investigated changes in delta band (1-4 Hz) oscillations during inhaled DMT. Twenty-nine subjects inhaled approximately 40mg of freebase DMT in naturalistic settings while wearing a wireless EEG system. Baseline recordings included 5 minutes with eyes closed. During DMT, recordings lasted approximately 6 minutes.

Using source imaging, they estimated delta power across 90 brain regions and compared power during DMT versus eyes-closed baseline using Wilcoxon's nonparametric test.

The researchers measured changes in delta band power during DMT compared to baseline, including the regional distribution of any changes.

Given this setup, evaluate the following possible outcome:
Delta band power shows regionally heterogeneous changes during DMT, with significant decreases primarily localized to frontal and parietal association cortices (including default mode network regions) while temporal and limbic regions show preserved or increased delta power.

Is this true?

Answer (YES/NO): NO